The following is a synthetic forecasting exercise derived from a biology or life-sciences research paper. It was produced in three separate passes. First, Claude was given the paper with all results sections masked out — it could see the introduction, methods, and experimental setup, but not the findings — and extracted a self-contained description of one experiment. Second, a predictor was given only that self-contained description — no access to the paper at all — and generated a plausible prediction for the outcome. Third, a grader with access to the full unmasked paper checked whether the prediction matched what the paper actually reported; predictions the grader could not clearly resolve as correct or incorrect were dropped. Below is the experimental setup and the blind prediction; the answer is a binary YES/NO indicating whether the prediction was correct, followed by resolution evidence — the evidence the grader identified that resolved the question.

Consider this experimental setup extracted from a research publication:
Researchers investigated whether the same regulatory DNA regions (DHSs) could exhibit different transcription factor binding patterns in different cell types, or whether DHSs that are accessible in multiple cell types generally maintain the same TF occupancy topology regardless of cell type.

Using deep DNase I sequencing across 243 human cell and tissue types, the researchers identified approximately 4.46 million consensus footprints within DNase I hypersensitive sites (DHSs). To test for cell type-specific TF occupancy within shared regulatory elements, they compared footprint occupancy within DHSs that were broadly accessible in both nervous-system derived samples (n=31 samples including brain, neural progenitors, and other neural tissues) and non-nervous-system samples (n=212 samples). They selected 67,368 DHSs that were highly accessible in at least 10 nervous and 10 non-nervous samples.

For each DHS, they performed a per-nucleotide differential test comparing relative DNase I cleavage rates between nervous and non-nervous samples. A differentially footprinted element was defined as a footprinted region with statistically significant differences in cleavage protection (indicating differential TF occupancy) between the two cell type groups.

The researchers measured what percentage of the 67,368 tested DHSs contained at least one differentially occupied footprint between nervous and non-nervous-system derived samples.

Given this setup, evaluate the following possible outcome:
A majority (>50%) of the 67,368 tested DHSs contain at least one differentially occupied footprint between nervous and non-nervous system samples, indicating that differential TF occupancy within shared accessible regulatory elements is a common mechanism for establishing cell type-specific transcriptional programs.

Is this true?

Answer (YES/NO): NO